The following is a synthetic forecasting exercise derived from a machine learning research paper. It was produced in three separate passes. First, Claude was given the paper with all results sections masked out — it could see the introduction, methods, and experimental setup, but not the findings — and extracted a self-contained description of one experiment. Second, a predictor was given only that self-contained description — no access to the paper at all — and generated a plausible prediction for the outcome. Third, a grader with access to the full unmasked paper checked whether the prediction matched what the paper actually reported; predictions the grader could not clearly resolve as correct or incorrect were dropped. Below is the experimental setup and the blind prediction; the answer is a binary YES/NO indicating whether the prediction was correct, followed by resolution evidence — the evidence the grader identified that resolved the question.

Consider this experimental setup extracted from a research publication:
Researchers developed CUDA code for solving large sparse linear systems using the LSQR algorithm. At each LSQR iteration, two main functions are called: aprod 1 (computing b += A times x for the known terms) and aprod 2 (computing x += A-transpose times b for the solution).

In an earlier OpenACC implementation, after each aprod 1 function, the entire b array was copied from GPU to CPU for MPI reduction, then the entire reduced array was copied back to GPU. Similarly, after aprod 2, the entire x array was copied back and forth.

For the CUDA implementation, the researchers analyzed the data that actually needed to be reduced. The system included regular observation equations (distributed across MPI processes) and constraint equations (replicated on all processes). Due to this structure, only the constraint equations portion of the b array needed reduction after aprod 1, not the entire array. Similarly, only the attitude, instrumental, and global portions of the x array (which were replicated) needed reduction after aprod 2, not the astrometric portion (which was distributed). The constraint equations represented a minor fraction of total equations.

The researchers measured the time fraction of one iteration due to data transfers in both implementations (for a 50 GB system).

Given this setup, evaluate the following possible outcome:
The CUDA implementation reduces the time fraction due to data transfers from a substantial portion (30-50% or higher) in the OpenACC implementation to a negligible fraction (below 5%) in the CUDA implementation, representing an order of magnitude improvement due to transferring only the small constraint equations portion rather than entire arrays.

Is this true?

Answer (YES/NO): NO